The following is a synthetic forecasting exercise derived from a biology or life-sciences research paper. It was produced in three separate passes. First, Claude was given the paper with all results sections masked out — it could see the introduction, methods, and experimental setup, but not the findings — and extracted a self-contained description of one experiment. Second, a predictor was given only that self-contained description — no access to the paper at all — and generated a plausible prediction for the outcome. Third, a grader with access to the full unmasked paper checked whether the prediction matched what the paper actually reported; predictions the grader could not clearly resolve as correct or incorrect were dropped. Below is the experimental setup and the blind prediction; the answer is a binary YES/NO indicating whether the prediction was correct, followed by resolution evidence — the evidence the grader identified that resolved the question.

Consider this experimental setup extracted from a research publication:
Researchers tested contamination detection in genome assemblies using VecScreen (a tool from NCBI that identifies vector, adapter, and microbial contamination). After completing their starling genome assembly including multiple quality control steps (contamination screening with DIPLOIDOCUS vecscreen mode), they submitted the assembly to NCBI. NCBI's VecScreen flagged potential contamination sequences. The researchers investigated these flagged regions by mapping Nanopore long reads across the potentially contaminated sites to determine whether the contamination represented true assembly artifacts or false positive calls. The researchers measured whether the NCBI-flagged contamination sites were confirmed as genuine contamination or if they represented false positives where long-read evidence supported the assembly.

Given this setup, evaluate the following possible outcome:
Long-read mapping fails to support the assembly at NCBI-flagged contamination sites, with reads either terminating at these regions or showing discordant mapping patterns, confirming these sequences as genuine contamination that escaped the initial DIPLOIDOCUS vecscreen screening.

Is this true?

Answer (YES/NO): NO